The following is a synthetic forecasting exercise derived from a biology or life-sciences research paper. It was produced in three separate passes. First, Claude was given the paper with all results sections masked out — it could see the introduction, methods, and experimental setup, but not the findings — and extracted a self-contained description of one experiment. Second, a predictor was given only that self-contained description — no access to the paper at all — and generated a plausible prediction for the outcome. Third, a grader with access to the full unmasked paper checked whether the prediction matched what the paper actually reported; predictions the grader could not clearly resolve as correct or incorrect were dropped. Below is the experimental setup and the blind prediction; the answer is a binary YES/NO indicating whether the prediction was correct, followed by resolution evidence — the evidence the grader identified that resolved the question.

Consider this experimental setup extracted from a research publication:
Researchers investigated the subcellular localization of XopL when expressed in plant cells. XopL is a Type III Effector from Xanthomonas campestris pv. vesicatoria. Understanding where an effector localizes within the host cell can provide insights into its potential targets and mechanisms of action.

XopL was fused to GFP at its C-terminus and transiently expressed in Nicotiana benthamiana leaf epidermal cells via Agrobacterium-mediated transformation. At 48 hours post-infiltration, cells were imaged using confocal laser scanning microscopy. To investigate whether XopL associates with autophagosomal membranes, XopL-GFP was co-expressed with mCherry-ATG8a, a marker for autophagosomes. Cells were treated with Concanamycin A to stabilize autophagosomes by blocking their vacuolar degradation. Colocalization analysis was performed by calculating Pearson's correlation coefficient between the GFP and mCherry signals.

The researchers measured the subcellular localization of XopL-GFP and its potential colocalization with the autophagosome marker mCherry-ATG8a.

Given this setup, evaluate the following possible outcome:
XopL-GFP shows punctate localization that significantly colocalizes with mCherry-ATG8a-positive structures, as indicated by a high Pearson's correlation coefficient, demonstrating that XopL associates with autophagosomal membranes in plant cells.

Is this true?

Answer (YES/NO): NO